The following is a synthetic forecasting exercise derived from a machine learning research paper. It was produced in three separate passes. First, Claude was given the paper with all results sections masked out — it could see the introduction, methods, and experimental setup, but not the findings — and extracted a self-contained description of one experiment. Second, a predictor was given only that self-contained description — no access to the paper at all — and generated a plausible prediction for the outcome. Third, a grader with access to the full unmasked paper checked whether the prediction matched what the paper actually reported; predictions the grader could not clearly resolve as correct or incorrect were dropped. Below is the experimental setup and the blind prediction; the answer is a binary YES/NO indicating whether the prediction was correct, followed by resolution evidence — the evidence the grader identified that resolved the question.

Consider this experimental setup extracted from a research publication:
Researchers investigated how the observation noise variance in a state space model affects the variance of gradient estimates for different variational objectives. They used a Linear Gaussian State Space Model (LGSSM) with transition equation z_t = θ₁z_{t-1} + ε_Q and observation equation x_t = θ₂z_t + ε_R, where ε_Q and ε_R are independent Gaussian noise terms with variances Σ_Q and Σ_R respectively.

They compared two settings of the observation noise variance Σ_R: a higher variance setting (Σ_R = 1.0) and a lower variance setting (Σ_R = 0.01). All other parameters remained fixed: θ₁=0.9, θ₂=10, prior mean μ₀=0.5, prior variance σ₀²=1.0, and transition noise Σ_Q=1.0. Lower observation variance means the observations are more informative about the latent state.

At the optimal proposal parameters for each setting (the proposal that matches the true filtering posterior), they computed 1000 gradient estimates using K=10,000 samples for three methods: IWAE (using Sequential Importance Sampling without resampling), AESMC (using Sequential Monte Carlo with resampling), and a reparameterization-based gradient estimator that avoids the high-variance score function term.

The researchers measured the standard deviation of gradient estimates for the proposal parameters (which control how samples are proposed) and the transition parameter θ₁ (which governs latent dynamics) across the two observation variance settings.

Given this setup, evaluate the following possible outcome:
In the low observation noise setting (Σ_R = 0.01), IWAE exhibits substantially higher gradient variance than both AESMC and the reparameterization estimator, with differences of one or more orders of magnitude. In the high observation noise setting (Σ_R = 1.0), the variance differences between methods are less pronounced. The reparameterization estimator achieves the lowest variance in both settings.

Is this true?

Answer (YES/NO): NO